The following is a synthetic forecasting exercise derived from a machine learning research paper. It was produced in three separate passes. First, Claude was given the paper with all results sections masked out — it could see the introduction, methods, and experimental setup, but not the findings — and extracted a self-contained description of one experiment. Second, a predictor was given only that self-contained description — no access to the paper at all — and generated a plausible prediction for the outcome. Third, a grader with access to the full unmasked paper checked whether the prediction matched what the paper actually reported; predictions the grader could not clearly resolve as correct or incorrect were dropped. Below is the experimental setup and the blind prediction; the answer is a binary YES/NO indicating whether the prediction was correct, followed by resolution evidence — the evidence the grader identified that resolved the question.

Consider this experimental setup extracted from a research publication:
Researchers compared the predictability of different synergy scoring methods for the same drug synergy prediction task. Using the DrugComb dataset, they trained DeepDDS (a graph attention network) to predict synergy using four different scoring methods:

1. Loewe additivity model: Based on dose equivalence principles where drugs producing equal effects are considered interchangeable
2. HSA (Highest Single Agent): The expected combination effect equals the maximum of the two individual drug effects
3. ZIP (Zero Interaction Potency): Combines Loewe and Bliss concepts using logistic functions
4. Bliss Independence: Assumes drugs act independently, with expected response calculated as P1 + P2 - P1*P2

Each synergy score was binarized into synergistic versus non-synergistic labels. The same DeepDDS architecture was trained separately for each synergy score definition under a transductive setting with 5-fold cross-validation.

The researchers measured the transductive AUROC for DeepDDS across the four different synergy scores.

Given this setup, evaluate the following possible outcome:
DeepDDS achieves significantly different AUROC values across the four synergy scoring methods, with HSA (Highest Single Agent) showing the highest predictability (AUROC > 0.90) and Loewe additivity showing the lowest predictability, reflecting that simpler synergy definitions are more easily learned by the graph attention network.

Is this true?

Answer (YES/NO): NO